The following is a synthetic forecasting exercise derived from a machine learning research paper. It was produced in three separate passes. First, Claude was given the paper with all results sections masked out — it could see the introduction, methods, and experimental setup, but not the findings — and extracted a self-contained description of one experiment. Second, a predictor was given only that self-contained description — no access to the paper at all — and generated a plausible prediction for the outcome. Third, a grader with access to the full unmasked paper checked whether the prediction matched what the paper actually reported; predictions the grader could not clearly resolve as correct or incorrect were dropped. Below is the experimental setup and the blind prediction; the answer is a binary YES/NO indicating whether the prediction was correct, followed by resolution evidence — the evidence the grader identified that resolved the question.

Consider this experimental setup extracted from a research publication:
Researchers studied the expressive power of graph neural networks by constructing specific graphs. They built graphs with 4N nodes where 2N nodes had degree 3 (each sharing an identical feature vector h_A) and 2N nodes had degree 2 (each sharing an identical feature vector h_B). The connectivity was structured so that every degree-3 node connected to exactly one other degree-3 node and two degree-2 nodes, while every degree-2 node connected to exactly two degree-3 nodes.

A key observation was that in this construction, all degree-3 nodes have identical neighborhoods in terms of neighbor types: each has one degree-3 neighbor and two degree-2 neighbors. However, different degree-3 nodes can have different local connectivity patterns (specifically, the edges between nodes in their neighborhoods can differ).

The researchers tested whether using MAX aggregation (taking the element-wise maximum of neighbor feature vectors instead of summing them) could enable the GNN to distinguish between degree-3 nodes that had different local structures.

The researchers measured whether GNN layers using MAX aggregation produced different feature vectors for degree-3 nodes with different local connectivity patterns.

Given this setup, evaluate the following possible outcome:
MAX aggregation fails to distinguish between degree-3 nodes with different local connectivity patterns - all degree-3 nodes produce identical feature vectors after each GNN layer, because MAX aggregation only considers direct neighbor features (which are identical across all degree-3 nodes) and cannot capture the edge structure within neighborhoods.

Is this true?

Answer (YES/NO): YES